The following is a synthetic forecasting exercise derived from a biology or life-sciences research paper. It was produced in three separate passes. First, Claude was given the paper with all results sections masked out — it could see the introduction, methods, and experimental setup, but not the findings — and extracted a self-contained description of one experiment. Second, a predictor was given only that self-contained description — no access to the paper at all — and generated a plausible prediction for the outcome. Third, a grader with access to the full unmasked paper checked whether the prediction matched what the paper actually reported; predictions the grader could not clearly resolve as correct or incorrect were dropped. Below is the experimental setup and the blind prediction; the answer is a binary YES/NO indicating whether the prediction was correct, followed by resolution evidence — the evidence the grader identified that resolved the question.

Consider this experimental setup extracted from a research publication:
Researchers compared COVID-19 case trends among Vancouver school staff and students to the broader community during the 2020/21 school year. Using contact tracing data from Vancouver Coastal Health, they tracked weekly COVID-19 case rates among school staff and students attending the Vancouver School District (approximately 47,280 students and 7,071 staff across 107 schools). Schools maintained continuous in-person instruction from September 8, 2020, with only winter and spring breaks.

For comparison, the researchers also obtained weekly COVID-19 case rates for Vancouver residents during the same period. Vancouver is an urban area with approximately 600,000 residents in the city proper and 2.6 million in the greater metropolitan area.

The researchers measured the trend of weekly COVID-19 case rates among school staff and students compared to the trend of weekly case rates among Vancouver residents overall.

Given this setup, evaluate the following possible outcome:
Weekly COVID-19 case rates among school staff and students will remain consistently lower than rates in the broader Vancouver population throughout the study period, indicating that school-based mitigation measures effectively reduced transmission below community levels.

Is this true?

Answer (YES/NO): NO